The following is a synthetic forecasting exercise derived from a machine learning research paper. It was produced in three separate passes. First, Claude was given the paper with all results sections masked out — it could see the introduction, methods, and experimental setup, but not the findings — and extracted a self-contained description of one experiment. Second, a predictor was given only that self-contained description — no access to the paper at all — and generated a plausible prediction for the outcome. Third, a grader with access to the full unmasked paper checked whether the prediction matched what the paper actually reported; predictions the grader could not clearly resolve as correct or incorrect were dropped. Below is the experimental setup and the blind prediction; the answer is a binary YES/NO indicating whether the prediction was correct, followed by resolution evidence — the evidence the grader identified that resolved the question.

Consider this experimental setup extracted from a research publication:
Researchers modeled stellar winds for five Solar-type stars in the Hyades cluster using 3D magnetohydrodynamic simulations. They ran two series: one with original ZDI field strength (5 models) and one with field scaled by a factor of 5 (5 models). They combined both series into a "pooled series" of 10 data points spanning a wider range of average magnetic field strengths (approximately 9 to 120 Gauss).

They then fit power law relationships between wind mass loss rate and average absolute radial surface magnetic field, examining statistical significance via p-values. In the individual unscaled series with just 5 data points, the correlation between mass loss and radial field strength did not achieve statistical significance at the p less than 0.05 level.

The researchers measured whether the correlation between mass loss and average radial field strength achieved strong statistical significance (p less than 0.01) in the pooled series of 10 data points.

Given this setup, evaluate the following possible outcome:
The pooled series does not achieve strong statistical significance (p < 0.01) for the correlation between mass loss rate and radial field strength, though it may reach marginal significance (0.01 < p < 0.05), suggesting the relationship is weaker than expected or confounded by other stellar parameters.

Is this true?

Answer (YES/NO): NO